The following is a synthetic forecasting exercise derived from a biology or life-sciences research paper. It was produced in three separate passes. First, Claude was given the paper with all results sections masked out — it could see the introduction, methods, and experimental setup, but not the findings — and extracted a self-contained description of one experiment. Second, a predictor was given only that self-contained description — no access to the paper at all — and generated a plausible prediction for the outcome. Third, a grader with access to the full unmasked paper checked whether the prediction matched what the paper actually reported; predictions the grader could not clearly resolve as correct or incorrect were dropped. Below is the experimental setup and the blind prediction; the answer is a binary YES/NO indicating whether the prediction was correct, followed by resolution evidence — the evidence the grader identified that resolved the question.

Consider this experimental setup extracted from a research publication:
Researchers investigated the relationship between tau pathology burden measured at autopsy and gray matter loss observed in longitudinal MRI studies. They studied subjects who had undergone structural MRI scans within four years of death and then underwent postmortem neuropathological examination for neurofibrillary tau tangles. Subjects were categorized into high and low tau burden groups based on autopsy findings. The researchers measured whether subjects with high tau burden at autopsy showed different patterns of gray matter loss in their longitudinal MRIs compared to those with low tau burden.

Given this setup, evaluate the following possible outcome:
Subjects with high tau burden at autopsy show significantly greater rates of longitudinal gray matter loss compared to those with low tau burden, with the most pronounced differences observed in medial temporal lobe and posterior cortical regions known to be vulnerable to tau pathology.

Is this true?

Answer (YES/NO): NO